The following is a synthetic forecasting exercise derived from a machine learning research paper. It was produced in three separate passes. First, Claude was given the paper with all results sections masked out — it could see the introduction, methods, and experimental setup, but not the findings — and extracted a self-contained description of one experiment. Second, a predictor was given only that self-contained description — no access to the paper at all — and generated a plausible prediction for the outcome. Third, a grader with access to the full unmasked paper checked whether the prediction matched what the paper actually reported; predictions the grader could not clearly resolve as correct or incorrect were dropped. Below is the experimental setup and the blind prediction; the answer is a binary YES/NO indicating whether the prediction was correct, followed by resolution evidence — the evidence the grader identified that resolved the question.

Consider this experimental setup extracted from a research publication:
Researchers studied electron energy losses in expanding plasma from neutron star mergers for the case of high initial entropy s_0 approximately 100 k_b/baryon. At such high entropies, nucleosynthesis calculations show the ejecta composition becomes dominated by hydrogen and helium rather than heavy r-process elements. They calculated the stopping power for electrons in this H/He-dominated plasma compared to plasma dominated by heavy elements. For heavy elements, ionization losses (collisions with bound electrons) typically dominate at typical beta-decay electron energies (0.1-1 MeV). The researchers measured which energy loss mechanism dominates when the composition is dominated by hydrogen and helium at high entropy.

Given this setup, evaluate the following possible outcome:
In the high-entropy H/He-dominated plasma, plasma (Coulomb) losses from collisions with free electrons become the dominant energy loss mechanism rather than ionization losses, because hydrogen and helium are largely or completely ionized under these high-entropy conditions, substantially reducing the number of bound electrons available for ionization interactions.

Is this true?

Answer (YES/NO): YES